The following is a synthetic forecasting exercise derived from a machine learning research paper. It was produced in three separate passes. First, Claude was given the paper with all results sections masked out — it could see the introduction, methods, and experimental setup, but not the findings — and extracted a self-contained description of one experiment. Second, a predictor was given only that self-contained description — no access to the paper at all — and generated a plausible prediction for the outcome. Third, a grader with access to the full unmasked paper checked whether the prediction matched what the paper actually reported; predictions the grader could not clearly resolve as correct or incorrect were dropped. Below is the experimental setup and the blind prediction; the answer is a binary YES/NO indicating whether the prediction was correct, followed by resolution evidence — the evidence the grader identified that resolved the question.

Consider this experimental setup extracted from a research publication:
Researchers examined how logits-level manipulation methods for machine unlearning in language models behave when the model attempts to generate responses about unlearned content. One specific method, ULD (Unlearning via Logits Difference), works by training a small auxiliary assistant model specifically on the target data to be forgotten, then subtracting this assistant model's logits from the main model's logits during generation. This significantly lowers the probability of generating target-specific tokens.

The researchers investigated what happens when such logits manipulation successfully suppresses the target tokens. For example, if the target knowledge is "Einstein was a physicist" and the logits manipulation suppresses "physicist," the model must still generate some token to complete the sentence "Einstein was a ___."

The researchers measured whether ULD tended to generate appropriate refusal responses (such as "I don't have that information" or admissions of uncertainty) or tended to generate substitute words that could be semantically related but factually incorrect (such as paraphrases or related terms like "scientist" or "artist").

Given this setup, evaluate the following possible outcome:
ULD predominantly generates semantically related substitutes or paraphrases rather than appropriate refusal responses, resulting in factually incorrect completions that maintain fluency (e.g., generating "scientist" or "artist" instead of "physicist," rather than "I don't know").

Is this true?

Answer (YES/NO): YES